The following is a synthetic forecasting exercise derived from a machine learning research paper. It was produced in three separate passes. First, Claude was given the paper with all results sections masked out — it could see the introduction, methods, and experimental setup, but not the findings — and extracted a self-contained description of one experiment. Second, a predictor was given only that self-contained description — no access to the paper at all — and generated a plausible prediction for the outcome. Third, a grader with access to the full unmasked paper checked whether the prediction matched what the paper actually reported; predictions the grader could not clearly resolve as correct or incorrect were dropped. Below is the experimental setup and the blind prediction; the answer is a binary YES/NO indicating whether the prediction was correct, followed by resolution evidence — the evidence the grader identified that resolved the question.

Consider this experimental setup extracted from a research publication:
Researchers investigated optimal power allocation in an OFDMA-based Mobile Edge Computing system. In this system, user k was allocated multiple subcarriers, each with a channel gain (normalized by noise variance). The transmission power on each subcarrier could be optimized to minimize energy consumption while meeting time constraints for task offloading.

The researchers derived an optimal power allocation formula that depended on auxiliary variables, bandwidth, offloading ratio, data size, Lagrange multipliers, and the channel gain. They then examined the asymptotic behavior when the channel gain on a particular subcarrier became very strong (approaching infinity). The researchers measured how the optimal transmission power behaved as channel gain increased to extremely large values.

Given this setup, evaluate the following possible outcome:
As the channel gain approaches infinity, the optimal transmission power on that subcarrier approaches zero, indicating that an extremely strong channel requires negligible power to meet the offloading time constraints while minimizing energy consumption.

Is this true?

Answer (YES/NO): NO